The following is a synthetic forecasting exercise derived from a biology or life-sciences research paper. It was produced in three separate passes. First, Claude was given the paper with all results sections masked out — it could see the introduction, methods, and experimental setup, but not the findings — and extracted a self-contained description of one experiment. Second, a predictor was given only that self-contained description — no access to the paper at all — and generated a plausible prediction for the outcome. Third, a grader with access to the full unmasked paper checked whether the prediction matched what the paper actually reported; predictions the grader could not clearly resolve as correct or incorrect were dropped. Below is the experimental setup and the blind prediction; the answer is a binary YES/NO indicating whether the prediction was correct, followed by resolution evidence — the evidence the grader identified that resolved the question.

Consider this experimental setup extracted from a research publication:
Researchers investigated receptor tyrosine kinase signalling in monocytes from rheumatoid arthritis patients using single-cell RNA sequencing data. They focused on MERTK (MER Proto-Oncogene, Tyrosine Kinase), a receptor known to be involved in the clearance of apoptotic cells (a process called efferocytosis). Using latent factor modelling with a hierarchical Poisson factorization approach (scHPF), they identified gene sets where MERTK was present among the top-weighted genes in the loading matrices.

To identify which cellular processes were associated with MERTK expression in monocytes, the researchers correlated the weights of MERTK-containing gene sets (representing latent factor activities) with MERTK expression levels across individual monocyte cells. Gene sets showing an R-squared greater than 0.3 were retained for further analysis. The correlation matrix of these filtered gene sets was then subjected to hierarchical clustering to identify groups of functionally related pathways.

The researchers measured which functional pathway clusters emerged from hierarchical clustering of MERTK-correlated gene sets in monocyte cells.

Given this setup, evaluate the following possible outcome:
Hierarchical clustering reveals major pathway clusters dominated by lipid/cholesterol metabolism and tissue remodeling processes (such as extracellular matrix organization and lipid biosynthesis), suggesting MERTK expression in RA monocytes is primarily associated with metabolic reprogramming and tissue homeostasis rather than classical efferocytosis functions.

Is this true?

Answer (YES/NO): NO